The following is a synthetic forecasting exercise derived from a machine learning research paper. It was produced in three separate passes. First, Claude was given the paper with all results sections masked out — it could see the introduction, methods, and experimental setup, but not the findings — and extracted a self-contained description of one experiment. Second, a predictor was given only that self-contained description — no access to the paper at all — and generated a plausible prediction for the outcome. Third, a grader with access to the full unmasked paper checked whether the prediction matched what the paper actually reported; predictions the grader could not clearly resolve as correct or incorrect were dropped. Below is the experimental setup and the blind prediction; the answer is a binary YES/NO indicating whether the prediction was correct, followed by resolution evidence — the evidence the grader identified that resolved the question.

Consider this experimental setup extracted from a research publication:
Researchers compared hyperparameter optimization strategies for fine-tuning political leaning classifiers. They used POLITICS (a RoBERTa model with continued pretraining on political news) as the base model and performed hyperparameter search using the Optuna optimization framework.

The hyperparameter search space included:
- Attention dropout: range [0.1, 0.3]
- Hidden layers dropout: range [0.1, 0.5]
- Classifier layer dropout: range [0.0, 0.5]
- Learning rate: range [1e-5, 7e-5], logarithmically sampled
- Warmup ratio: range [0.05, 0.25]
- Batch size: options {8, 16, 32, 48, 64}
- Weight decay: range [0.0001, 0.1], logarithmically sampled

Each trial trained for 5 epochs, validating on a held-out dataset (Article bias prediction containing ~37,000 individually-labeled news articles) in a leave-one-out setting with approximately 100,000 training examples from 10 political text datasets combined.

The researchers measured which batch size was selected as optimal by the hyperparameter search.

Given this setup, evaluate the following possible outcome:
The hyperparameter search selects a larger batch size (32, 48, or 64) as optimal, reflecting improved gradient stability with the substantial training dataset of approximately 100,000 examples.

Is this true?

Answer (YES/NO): YES